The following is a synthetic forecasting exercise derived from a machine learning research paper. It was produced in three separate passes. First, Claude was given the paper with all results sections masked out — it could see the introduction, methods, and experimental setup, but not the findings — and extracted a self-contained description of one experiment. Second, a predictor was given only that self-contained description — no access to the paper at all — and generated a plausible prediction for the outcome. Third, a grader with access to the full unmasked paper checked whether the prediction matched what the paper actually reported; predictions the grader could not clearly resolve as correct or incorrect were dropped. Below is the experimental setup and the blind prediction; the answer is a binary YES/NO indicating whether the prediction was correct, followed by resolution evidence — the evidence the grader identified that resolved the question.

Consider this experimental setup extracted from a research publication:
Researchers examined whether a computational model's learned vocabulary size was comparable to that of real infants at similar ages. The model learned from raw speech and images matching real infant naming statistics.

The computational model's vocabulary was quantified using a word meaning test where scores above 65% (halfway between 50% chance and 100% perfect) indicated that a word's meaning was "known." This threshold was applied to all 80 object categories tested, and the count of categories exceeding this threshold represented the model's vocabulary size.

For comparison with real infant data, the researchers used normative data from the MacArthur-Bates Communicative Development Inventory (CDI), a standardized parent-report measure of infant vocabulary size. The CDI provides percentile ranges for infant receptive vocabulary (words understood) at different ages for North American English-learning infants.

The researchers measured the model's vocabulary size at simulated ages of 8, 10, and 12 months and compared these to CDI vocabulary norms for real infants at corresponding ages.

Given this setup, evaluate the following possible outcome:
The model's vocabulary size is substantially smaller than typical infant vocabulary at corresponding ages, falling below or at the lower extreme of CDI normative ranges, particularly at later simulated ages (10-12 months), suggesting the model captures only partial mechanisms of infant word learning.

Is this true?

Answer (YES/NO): NO